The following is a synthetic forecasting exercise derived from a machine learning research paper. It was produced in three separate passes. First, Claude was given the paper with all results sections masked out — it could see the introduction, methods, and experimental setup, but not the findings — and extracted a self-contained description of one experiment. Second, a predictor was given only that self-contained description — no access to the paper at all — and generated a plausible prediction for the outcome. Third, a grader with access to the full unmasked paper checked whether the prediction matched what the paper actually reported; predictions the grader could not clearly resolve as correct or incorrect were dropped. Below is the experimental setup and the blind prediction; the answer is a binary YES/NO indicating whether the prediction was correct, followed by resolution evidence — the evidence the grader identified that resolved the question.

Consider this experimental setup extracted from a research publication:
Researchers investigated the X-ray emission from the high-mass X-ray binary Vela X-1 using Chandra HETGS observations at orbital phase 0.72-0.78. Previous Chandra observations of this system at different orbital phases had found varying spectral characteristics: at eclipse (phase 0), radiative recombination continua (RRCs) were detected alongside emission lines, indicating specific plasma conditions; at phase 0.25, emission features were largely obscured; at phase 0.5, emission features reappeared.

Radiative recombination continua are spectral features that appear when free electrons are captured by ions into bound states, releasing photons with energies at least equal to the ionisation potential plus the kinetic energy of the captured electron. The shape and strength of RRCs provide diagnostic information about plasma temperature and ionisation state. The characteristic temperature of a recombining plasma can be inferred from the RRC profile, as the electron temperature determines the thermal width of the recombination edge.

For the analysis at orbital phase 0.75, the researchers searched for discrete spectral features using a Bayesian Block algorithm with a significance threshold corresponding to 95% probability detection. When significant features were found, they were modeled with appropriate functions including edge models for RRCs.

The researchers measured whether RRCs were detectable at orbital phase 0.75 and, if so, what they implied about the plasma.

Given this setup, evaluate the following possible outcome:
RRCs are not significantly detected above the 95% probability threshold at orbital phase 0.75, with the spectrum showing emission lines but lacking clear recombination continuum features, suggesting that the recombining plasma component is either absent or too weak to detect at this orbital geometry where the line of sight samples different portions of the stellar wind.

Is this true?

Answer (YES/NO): NO